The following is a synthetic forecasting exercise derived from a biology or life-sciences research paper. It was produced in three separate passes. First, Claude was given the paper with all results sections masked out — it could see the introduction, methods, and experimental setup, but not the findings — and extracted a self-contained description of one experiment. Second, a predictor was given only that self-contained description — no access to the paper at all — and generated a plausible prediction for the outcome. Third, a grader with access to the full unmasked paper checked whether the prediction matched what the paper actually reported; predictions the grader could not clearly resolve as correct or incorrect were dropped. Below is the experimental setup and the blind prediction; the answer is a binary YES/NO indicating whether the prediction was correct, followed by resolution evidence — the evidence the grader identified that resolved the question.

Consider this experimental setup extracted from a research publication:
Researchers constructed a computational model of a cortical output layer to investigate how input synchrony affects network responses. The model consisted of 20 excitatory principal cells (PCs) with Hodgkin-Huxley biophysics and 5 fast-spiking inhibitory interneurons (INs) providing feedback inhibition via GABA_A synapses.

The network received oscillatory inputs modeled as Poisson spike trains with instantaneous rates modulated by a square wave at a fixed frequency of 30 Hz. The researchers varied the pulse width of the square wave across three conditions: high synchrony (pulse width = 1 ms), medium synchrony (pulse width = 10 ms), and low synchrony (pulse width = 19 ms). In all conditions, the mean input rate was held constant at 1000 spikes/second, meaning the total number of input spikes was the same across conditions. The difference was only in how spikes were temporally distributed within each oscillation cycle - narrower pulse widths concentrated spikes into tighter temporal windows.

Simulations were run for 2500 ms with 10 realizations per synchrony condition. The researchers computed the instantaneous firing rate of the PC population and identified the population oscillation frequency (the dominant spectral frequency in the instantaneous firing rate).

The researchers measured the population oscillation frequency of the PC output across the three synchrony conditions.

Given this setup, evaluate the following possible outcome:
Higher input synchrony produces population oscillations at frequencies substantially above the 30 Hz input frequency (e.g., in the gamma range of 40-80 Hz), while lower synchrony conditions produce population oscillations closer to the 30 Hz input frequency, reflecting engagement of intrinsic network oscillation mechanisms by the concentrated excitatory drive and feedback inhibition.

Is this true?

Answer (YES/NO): NO